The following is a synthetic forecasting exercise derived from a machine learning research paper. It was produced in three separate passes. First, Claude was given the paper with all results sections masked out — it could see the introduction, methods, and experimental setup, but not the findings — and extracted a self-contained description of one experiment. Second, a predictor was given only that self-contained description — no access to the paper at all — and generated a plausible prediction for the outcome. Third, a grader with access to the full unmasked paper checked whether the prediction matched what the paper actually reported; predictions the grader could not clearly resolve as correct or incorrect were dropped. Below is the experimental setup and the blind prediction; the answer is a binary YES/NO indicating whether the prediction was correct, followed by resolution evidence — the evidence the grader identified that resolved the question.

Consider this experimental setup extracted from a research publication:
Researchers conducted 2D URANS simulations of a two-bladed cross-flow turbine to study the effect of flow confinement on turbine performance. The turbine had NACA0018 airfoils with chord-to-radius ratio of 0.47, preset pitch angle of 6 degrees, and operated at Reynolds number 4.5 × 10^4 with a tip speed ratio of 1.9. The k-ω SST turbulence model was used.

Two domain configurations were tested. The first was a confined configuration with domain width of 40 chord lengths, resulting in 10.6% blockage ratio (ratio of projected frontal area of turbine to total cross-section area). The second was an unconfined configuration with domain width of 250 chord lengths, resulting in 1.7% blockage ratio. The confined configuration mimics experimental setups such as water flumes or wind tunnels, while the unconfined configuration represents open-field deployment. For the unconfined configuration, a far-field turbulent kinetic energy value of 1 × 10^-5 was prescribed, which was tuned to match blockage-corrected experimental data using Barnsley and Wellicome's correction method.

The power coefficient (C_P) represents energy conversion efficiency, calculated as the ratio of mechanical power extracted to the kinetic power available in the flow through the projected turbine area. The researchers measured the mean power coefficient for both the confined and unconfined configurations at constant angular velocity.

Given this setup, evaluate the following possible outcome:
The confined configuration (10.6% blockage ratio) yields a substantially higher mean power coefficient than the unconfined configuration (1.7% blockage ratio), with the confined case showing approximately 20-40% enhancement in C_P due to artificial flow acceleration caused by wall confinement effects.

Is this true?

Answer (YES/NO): YES